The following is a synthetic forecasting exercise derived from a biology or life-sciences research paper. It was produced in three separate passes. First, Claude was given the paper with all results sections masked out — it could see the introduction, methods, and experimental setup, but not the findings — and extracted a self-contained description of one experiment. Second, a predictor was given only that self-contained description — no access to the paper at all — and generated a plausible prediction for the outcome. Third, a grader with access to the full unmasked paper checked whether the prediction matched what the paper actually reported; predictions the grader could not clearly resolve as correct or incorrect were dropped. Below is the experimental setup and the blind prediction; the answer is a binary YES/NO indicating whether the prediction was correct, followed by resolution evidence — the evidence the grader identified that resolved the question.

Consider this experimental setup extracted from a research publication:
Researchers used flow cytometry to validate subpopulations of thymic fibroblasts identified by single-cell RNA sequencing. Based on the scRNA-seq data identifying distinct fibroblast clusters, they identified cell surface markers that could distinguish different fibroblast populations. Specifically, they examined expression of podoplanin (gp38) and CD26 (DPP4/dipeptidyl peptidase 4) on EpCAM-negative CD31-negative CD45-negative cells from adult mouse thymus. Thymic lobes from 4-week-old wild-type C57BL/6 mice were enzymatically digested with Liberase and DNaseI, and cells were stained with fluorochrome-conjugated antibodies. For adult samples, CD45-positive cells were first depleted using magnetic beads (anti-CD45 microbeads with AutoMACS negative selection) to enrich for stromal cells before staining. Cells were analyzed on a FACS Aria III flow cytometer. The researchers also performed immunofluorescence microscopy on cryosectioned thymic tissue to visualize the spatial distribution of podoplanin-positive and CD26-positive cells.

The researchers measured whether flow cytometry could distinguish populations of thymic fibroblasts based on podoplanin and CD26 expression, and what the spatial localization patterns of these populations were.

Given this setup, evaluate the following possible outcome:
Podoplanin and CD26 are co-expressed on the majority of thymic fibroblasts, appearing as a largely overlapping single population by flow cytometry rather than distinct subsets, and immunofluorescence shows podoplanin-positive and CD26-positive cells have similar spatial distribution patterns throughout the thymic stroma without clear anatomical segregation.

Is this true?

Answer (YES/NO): NO